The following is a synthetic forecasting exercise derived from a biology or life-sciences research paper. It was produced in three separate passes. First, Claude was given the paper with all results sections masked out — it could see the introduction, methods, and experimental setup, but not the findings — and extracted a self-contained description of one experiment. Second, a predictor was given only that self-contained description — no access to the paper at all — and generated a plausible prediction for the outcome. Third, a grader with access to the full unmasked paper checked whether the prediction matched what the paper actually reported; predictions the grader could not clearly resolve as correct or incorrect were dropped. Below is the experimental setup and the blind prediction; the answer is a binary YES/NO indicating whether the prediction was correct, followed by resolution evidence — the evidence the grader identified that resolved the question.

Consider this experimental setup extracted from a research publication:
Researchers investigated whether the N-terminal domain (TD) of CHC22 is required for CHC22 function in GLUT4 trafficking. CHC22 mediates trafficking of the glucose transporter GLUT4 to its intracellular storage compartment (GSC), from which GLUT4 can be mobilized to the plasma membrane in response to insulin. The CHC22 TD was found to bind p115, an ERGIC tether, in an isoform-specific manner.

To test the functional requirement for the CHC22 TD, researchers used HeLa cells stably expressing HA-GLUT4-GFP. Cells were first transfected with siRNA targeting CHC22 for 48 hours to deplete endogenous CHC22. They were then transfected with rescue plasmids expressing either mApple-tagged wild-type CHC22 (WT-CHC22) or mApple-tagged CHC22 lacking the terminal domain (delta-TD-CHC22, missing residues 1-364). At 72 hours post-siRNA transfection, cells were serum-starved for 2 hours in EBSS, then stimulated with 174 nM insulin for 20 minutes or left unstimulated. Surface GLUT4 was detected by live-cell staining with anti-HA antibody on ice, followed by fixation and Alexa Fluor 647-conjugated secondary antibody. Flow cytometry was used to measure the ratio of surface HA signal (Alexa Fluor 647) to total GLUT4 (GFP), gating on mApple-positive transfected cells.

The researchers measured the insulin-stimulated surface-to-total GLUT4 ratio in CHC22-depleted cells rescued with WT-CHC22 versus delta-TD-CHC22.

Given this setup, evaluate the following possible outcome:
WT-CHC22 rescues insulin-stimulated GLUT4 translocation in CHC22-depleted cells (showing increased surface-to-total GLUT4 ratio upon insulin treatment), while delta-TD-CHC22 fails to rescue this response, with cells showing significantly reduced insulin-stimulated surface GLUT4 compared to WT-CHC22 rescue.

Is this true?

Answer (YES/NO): YES